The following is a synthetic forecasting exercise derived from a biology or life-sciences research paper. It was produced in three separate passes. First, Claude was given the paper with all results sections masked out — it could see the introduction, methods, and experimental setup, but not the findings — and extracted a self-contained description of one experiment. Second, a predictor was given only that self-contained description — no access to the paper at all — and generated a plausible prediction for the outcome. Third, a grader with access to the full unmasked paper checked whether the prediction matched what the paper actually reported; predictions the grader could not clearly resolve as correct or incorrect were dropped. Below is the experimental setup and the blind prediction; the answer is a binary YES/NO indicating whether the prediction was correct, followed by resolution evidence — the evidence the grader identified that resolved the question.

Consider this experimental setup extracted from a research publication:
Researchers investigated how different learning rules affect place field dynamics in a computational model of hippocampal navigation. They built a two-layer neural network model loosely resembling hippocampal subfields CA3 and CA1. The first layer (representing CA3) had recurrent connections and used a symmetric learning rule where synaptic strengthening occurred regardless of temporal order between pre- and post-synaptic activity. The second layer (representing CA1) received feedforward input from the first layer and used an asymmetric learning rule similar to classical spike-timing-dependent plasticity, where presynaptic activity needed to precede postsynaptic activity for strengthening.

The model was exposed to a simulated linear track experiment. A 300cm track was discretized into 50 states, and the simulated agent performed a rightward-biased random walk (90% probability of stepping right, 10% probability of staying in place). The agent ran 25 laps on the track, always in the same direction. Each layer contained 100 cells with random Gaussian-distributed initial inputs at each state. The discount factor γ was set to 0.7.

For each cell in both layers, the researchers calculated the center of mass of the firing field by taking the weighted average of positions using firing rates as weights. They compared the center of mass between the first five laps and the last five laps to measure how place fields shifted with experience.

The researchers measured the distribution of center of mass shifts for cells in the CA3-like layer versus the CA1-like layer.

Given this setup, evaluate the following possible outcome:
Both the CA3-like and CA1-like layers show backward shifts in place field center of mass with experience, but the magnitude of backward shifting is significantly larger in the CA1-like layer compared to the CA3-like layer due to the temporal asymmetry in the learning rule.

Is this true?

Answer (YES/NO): NO